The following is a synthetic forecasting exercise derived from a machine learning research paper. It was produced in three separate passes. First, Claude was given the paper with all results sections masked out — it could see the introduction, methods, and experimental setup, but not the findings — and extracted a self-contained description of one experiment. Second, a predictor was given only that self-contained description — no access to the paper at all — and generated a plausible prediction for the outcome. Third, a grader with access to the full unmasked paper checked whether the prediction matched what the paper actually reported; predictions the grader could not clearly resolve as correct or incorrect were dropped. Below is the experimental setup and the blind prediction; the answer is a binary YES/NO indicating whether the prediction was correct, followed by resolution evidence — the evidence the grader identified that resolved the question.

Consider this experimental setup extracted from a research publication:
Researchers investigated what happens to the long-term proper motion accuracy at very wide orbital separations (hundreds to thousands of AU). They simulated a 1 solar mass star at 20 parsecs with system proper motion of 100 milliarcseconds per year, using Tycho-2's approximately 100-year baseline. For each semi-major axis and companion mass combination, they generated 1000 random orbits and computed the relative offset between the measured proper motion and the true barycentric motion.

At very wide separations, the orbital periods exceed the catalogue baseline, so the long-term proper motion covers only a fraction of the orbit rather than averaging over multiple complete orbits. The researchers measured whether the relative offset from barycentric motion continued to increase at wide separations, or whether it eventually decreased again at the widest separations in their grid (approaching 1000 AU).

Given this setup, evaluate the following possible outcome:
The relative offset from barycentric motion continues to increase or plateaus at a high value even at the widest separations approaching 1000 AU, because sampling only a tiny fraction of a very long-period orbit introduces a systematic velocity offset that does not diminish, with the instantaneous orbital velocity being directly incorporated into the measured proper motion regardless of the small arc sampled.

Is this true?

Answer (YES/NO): NO